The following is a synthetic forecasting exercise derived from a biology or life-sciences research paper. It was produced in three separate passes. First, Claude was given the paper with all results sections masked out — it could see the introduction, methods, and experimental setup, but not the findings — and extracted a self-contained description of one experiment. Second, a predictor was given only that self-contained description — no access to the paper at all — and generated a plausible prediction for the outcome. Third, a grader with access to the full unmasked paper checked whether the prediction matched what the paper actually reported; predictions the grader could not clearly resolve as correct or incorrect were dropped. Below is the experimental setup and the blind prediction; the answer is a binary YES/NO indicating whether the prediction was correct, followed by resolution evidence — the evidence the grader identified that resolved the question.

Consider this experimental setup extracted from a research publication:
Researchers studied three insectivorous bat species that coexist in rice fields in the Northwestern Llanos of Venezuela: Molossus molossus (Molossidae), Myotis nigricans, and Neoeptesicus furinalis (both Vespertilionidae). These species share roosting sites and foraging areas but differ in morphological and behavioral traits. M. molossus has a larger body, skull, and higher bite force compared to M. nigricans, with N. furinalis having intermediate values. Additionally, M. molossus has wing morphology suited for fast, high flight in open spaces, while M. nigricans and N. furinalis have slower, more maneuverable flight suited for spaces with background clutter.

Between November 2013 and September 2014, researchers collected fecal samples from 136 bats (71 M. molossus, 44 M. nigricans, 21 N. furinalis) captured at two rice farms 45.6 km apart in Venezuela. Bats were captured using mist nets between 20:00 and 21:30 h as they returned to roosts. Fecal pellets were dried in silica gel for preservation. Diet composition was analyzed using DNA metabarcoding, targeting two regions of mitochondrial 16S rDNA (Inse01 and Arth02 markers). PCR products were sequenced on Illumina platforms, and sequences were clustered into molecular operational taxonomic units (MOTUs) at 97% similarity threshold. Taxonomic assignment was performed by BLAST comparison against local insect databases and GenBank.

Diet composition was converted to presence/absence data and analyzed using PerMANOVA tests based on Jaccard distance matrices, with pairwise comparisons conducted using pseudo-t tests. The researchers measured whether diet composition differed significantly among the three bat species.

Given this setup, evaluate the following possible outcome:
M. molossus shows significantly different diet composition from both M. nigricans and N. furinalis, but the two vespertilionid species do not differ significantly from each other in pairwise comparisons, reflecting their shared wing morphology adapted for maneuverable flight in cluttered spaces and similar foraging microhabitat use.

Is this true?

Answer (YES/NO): YES